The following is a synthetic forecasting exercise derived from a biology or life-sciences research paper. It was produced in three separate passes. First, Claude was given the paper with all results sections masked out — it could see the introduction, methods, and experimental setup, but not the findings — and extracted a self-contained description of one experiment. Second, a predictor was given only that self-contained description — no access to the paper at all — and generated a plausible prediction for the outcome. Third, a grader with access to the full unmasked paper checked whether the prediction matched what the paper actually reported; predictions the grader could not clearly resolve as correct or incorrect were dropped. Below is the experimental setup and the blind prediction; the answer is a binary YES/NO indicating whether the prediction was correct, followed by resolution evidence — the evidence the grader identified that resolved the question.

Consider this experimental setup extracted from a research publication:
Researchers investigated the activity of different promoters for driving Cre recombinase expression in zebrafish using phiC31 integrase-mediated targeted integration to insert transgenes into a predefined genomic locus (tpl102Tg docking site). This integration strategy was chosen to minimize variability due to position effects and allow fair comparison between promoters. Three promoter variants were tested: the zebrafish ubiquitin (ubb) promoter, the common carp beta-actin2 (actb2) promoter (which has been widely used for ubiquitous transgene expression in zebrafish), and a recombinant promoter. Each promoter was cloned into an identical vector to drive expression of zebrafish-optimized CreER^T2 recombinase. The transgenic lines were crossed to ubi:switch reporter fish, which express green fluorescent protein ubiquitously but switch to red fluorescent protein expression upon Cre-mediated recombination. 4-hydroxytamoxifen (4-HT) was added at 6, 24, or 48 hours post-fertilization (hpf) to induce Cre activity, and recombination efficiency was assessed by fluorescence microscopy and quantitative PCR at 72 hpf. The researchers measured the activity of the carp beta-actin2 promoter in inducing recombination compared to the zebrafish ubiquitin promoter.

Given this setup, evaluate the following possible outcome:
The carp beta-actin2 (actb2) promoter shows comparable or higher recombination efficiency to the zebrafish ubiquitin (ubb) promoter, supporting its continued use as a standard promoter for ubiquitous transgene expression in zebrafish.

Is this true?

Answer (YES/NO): NO